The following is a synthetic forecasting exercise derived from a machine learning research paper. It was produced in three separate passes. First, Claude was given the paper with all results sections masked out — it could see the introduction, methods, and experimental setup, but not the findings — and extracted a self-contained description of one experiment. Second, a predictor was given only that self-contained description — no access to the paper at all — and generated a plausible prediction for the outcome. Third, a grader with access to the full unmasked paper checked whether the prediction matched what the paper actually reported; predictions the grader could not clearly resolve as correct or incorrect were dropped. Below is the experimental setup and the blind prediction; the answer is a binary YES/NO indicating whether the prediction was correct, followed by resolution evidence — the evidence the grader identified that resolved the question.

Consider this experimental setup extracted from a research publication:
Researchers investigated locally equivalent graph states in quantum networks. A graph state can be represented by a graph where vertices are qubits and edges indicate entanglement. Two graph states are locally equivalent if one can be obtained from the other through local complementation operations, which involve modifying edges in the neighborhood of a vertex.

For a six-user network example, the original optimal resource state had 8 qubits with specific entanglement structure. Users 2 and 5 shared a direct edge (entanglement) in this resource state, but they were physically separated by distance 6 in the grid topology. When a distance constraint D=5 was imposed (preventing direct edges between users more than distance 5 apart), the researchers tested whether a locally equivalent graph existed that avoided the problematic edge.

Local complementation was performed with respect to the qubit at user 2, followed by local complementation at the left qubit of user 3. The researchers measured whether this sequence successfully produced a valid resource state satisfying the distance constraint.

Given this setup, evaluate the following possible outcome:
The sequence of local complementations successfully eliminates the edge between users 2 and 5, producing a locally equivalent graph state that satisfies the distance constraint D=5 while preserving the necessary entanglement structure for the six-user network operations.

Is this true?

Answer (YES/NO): YES